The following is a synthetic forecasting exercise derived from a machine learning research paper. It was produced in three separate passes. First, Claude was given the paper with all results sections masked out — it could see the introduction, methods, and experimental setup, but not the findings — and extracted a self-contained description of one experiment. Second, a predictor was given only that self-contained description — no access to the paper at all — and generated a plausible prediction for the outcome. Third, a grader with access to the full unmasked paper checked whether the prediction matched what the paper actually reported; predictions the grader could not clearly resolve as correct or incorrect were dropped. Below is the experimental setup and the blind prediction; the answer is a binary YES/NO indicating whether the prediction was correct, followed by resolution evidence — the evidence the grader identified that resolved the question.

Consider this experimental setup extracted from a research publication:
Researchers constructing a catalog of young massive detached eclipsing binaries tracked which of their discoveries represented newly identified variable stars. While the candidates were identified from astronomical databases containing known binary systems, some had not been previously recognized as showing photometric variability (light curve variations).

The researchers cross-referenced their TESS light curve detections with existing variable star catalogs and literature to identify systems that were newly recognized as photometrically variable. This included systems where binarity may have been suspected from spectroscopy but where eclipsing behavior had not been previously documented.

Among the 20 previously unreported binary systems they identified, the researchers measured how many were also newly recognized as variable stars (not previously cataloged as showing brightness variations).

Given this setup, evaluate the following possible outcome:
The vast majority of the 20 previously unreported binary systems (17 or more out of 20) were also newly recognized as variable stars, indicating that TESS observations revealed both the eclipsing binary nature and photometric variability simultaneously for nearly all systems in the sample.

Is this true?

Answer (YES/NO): NO